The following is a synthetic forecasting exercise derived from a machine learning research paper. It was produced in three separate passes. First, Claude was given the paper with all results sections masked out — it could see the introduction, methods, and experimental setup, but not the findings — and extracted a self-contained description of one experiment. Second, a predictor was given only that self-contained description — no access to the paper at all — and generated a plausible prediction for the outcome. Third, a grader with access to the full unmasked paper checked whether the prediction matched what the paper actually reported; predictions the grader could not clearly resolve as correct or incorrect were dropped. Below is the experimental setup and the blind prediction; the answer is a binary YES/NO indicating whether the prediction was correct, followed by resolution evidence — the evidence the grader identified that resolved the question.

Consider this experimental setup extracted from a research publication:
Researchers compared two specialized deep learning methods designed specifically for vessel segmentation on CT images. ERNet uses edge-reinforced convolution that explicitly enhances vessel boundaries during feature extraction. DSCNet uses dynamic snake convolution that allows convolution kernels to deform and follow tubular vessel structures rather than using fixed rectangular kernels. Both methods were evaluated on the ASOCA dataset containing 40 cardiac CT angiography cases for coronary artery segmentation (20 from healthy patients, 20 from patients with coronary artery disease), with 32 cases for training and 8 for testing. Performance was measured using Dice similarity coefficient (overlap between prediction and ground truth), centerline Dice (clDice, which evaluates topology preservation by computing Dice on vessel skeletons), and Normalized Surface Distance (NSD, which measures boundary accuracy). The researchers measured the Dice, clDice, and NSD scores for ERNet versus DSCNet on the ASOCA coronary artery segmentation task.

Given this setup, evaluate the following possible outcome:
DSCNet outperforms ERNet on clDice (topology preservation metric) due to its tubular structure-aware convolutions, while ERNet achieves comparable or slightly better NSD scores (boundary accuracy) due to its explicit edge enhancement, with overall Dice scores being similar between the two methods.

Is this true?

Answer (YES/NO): NO